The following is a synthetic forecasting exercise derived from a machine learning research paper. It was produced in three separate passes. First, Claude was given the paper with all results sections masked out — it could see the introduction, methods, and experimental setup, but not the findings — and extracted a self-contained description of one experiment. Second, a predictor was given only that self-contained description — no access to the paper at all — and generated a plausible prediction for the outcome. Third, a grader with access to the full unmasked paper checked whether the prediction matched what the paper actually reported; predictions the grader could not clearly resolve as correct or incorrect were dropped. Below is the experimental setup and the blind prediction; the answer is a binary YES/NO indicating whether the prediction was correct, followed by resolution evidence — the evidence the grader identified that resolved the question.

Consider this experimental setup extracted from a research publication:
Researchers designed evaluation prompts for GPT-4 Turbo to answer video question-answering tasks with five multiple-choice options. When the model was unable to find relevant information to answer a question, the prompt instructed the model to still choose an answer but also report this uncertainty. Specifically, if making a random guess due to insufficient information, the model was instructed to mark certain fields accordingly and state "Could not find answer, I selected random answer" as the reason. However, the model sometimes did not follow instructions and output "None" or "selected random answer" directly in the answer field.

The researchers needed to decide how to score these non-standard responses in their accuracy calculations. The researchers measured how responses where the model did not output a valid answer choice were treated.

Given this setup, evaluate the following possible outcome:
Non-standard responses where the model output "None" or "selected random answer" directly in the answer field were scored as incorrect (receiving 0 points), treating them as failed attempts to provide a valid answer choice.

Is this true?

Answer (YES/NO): YES